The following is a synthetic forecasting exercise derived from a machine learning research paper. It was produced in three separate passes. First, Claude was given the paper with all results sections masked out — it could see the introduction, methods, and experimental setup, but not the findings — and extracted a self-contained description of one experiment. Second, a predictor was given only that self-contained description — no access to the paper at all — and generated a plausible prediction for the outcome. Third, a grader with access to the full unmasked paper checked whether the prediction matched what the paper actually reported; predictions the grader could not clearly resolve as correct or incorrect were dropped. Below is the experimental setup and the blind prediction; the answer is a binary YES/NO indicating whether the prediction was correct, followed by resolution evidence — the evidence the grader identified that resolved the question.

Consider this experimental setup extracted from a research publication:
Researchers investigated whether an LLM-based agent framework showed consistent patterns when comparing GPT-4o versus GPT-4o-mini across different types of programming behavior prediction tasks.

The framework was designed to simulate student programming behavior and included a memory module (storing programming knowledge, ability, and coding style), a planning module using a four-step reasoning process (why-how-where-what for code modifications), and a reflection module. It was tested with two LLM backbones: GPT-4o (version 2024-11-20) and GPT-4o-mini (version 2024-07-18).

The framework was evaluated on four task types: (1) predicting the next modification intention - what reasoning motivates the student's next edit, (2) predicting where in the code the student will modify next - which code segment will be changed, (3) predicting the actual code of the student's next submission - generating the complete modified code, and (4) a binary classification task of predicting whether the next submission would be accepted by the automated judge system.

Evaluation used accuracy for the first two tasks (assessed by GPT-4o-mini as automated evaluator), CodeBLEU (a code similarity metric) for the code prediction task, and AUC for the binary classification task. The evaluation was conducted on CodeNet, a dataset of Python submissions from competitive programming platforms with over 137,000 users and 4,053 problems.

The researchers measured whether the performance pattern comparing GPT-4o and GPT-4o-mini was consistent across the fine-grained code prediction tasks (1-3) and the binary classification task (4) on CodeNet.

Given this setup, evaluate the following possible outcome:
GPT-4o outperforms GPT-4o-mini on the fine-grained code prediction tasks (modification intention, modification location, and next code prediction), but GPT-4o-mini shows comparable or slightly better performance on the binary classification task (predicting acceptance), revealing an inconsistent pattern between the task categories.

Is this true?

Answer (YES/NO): NO